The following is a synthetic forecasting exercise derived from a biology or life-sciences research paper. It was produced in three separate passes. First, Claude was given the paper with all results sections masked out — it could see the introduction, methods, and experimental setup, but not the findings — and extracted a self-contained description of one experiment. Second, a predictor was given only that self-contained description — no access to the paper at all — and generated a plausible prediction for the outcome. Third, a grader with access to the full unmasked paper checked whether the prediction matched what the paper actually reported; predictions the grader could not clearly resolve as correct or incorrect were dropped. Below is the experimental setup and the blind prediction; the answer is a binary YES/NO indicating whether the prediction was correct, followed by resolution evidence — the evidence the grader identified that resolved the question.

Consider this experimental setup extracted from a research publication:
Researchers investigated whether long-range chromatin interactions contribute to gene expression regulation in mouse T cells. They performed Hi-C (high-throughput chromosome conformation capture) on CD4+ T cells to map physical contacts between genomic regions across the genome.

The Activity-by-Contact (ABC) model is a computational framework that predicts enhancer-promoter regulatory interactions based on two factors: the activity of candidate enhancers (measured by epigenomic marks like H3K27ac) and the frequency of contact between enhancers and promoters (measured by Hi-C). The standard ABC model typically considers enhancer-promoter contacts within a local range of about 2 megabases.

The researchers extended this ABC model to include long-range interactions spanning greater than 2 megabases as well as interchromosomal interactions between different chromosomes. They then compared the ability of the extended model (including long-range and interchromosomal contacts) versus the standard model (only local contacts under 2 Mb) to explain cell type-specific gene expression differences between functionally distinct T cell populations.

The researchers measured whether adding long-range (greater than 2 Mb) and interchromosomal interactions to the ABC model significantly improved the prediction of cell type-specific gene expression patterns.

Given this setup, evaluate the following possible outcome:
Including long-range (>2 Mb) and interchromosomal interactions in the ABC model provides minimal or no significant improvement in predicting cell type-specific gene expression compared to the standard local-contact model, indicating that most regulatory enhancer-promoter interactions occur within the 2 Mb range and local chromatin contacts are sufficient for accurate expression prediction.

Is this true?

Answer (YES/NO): NO